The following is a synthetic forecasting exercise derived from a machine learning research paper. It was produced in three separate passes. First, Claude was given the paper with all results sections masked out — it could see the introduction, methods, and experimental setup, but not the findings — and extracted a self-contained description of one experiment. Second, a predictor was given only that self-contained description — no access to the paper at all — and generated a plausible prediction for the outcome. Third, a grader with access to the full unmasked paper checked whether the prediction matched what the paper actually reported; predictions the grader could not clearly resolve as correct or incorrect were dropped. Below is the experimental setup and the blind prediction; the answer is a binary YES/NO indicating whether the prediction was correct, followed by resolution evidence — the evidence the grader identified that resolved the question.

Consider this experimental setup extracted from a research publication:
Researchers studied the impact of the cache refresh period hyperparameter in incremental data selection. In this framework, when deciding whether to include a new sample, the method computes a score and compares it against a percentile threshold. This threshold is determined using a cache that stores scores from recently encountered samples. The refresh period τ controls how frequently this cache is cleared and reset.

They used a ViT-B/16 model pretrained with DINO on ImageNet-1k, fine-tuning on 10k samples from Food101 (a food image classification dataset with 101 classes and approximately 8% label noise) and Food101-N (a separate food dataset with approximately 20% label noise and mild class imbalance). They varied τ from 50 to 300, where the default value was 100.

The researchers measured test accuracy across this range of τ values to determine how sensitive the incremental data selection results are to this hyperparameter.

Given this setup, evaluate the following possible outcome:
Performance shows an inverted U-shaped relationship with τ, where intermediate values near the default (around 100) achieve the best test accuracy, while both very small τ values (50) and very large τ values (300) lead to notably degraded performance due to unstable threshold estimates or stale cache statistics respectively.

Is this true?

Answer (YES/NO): NO